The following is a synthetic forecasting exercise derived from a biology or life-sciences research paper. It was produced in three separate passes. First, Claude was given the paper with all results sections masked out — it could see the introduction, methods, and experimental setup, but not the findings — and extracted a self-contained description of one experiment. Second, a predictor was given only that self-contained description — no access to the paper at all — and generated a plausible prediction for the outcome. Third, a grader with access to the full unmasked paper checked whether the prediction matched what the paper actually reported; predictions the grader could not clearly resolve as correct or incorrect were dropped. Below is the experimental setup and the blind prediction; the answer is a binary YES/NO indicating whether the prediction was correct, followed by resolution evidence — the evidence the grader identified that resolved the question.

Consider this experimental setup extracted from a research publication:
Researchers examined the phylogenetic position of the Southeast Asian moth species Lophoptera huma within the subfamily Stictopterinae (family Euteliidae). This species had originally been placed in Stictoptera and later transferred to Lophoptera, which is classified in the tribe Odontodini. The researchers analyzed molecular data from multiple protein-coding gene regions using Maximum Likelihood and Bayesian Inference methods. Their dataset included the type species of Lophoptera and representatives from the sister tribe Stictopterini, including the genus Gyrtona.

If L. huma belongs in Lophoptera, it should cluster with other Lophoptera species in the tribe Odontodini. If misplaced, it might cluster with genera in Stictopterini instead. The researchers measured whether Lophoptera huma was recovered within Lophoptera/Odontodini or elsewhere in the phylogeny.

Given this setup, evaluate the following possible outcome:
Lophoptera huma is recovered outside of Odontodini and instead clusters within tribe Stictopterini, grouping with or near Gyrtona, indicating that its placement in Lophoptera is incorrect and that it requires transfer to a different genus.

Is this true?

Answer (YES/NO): YES